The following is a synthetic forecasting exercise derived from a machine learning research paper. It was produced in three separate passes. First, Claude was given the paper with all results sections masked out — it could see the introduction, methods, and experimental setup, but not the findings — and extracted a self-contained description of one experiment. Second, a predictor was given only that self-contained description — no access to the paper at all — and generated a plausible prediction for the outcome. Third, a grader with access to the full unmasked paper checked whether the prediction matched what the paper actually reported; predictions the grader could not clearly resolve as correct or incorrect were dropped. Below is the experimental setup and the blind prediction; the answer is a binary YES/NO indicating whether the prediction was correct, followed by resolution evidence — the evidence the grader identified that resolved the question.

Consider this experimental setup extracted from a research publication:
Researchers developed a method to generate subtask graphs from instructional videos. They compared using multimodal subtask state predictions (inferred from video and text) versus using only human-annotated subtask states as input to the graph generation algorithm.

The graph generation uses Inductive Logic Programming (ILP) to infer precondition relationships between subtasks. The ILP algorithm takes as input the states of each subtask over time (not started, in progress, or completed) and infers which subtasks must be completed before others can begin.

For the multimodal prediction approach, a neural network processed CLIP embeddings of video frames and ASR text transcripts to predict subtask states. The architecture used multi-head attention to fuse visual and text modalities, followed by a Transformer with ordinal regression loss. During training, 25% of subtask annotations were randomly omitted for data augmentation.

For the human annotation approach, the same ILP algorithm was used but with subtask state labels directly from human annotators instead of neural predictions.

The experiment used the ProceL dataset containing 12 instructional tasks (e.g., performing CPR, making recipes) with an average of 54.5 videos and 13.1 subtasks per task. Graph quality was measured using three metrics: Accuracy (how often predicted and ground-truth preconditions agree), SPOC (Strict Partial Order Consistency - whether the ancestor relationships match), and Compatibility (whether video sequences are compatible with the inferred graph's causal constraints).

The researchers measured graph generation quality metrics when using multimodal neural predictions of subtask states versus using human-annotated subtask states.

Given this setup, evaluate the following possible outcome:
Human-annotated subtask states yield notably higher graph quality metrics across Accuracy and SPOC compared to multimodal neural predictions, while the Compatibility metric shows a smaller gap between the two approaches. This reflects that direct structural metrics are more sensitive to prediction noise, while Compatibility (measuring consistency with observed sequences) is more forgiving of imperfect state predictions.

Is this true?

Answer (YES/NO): NO